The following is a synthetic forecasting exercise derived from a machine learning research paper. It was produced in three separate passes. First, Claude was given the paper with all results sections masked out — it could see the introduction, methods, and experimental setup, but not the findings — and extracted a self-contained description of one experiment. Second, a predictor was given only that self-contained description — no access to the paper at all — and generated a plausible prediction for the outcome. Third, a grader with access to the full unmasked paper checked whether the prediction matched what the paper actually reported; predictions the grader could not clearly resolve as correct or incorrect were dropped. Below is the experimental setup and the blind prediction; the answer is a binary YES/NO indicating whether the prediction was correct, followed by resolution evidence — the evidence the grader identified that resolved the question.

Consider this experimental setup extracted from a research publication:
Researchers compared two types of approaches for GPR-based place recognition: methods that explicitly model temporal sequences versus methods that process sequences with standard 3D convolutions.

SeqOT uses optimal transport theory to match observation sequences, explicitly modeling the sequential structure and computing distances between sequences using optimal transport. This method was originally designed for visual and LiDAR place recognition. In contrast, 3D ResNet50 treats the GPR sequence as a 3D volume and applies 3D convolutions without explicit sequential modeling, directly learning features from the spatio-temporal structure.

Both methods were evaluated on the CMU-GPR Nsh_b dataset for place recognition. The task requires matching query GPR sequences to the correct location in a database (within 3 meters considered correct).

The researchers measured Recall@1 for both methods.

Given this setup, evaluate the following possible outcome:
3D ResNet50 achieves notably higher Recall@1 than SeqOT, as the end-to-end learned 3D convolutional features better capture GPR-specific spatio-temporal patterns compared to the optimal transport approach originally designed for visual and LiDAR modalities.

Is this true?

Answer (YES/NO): YES